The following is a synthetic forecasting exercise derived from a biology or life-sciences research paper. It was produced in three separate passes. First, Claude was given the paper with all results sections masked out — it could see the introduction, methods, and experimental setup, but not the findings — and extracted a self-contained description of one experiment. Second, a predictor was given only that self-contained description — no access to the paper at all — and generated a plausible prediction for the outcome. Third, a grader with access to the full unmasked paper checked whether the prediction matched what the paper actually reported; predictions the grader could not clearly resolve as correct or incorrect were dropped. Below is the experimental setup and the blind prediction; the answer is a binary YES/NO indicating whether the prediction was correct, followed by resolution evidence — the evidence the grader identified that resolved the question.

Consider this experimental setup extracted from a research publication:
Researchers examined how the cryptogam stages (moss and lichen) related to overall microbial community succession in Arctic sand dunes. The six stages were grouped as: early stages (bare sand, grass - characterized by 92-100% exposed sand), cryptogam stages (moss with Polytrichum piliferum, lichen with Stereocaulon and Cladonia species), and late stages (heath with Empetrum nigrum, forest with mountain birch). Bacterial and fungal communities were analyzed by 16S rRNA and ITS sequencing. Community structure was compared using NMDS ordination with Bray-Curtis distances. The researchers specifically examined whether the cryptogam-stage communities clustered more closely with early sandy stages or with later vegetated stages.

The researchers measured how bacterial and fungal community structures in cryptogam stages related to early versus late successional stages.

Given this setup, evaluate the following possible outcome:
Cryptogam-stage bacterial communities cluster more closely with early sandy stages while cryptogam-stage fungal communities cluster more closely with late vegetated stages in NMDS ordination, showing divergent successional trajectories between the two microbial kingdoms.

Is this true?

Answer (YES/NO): NO